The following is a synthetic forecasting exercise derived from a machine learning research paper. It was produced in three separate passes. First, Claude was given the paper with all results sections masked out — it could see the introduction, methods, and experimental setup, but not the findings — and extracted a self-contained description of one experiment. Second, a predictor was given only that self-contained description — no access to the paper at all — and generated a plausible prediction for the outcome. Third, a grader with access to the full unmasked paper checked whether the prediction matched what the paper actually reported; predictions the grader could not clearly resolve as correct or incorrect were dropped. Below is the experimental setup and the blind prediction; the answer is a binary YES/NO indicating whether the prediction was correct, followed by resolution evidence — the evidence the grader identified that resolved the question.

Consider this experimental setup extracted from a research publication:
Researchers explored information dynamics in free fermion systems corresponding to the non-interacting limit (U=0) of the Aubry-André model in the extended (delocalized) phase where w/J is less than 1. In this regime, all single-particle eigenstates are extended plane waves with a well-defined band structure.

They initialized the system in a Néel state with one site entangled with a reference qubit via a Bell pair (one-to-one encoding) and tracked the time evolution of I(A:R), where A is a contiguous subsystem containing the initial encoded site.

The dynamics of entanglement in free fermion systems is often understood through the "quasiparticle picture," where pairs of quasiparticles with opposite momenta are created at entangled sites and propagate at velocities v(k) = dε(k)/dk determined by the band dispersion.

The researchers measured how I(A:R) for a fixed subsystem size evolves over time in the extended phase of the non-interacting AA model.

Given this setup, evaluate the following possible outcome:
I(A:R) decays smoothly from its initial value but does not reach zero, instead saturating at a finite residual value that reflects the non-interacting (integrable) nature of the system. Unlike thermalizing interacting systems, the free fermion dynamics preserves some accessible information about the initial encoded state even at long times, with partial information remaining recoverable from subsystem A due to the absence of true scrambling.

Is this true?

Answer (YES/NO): NO